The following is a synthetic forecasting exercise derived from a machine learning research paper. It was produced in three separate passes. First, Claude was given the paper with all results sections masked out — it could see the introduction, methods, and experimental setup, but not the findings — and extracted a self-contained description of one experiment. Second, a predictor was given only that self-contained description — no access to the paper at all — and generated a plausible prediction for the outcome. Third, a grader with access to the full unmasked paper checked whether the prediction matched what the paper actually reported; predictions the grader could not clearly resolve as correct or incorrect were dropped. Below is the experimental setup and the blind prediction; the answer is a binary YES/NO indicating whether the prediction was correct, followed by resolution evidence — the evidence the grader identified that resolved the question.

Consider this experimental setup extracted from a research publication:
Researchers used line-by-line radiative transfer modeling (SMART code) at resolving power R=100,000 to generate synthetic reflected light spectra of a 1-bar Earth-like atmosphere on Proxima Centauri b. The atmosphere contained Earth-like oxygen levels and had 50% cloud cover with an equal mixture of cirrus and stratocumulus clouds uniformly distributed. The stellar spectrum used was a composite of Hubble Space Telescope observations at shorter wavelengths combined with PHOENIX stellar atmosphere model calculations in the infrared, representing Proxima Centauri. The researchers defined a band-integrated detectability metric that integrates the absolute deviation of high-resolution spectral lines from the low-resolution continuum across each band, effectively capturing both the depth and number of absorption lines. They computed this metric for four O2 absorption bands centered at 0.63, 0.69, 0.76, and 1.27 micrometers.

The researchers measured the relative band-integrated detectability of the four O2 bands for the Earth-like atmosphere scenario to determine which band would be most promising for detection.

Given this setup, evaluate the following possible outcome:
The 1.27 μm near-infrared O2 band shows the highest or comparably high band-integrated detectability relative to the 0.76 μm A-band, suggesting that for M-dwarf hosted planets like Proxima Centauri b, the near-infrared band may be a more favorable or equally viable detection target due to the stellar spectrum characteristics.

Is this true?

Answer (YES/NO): YES